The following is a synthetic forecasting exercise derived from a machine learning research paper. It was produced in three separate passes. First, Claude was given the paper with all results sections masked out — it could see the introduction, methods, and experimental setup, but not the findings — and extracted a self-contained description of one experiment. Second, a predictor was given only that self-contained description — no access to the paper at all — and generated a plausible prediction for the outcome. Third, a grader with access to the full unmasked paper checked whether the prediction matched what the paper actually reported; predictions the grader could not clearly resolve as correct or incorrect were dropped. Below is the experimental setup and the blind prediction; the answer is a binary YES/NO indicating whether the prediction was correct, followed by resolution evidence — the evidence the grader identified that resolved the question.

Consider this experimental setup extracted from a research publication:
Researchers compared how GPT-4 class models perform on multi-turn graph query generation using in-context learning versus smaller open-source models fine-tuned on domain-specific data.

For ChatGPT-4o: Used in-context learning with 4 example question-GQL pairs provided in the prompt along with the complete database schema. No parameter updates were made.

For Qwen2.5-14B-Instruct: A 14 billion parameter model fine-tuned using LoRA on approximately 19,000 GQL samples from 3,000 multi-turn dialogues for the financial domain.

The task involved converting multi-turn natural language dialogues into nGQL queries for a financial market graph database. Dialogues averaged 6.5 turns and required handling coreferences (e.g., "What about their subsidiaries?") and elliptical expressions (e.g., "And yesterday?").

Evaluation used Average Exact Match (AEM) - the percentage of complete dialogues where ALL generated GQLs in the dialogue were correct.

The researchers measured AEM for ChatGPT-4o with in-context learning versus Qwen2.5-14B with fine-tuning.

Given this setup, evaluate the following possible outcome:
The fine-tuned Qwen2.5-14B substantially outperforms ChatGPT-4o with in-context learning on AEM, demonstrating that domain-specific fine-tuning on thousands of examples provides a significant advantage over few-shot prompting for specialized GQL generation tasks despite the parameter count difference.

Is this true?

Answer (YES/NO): YES